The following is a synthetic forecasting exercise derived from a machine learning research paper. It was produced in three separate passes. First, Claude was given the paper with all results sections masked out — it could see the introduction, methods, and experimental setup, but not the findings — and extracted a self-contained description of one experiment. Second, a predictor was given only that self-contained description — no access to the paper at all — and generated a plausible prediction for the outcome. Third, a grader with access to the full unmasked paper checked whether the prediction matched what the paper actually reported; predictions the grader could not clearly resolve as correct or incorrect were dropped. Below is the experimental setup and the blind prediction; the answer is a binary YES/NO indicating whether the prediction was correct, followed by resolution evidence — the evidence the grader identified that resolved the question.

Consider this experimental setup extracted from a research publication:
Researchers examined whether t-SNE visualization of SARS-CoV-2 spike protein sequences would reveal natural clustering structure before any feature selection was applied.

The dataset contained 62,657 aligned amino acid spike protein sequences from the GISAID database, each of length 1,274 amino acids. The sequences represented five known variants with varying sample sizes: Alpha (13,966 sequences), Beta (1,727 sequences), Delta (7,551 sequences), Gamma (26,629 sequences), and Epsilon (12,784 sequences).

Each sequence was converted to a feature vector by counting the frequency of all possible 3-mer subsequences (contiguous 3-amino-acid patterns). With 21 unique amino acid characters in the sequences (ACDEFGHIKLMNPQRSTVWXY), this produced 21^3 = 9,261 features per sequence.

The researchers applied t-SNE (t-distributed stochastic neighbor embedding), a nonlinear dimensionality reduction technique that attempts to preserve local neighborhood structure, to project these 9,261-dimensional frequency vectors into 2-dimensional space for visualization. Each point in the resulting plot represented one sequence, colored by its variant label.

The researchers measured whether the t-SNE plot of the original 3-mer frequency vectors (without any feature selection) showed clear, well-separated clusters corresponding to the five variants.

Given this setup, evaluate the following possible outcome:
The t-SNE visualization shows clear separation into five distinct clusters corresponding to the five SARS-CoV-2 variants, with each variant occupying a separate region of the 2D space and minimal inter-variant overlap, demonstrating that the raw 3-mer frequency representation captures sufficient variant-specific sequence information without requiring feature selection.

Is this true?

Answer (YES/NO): NO